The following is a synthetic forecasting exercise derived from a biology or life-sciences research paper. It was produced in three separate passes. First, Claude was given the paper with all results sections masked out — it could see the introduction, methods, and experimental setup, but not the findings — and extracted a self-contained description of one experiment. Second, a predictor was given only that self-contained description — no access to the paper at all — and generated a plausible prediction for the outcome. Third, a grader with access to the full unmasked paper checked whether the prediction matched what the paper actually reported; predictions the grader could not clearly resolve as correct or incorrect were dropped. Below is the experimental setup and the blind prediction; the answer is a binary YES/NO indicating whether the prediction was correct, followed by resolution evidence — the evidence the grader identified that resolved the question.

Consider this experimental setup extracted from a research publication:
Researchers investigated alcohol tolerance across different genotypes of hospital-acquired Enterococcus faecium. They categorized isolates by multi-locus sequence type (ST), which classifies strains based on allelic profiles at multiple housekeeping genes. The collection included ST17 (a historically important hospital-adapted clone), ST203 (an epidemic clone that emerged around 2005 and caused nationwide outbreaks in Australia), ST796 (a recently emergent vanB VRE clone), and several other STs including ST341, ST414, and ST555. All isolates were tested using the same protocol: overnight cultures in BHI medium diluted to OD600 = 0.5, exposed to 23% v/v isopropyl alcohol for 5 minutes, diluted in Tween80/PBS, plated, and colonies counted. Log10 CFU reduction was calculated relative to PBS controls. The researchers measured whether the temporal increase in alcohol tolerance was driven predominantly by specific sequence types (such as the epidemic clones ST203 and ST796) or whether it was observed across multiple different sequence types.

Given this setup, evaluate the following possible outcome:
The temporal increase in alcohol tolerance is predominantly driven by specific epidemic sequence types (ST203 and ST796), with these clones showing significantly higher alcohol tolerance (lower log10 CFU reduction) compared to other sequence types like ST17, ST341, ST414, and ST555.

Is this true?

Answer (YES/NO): NO